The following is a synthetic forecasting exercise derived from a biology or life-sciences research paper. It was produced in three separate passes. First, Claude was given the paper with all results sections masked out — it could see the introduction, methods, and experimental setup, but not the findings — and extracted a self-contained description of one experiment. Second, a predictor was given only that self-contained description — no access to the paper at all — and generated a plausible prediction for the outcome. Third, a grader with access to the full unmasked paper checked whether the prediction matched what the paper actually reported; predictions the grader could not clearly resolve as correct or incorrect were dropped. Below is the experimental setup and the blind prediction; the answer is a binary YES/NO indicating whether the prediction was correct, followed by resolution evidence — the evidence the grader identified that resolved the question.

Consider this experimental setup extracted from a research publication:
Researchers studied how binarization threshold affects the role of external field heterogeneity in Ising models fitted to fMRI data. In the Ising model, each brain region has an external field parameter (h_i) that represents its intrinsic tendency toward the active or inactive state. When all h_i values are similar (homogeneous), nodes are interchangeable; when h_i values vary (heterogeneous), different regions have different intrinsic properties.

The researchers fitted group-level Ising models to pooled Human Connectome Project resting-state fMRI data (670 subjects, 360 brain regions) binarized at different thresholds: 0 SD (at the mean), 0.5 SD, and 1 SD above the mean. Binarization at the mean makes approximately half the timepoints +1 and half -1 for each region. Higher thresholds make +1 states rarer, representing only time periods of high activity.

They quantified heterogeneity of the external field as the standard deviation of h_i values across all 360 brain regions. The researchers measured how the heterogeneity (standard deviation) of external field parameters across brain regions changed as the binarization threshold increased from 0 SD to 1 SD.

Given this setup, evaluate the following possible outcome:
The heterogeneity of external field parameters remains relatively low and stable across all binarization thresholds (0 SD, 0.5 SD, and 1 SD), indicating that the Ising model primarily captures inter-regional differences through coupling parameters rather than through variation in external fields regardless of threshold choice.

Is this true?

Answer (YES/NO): NO